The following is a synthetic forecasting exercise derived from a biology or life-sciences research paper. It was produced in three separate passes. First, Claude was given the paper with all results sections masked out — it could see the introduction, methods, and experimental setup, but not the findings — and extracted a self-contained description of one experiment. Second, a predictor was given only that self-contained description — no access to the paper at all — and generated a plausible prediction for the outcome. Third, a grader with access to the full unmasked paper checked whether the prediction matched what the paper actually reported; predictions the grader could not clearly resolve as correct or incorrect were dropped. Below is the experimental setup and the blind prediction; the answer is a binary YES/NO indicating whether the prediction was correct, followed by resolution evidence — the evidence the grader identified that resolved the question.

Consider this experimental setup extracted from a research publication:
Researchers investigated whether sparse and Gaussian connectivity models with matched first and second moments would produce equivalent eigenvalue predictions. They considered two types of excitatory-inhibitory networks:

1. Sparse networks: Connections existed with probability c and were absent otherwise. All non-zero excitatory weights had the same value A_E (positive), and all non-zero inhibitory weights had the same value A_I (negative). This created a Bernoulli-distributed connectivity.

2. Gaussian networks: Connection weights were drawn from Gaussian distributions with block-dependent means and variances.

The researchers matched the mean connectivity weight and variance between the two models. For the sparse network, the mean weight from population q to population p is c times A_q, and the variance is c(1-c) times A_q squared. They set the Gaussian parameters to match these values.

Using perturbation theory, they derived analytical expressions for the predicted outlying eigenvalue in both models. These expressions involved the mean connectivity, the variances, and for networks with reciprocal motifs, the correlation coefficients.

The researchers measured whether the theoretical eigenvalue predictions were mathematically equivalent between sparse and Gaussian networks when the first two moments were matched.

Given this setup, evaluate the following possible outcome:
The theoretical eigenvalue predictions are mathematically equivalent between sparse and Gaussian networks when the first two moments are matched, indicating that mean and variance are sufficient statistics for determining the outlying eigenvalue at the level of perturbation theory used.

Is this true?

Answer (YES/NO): YES